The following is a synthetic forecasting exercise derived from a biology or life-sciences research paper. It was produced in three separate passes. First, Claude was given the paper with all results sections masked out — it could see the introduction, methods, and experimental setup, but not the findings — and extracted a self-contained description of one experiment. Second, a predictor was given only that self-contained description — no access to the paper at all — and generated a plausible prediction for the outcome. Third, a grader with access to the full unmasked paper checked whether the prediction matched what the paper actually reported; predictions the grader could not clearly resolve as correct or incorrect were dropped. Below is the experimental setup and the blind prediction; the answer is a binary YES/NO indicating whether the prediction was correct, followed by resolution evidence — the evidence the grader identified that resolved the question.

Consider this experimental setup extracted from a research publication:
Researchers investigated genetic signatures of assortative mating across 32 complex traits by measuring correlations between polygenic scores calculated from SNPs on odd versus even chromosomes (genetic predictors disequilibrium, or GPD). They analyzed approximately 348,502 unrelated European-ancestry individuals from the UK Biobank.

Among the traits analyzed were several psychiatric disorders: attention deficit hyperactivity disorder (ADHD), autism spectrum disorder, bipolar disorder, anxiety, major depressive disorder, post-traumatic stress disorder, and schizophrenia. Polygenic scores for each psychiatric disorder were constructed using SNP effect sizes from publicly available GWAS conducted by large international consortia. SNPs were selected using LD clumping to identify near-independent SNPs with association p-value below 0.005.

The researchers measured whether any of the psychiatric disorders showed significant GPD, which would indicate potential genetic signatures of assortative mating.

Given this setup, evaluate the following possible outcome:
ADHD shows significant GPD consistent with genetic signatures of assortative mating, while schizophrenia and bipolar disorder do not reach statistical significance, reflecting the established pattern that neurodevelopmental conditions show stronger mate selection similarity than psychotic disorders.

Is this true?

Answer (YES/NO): NO